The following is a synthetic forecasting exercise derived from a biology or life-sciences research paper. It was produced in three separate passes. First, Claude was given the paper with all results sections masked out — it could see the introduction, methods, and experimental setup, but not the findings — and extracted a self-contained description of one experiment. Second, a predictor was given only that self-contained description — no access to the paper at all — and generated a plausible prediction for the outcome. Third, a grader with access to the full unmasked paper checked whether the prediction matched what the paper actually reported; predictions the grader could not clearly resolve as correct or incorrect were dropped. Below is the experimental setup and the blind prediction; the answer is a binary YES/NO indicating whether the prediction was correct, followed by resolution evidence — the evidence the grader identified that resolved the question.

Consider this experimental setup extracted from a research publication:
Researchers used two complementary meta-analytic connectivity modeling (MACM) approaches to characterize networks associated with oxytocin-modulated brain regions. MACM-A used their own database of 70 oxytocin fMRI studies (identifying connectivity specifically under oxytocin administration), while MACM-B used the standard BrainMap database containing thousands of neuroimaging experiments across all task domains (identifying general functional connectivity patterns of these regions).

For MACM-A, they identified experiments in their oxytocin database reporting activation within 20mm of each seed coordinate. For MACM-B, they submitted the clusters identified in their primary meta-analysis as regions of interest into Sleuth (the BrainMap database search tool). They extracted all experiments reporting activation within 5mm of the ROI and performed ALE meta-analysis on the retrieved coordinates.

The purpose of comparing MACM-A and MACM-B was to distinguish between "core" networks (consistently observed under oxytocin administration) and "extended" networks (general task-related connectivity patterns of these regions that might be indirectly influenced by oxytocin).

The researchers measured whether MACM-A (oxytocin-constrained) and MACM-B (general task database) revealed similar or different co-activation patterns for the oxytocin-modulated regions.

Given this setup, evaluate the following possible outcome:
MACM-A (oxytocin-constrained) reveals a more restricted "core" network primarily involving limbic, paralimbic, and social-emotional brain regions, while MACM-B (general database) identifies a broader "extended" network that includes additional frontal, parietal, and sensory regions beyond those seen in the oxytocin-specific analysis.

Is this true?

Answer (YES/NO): NO